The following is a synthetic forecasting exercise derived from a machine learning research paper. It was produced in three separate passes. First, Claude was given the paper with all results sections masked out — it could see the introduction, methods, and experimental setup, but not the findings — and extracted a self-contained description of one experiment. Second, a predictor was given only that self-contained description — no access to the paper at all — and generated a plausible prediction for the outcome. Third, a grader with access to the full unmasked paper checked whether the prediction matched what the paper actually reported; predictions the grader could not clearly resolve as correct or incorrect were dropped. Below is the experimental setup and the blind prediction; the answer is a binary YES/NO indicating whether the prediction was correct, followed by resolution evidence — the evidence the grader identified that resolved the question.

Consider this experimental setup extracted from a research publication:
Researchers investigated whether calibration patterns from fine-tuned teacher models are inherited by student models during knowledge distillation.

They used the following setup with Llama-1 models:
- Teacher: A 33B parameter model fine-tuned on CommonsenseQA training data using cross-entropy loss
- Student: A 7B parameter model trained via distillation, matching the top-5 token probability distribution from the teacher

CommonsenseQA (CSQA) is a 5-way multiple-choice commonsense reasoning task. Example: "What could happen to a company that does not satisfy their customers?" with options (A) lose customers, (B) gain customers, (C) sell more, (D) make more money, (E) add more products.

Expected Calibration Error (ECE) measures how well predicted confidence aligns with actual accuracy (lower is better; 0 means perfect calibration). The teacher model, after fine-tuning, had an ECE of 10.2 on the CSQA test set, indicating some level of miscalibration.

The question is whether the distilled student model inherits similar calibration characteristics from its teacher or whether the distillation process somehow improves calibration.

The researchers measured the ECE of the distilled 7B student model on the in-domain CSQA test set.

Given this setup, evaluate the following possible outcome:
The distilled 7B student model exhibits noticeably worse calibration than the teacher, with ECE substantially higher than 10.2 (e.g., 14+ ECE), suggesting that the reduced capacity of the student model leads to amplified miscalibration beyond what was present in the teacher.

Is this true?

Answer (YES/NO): NO